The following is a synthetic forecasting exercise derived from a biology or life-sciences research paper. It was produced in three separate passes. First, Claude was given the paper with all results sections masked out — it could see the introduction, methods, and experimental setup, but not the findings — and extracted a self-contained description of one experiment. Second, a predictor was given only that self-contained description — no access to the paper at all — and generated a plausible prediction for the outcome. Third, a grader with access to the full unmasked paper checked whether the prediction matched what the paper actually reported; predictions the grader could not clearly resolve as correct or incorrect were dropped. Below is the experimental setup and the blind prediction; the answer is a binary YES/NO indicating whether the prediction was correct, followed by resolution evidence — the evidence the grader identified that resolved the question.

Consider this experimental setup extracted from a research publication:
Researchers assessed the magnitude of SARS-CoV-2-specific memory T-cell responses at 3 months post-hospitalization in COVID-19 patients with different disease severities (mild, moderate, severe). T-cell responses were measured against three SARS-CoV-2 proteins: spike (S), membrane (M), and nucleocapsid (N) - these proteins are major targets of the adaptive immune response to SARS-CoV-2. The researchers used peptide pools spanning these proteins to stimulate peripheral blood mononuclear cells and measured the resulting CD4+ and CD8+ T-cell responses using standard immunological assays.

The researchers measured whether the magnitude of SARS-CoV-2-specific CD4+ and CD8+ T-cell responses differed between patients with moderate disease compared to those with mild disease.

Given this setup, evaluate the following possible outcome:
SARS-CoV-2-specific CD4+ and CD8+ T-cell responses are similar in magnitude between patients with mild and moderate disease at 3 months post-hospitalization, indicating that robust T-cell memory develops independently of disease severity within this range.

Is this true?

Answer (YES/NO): NO